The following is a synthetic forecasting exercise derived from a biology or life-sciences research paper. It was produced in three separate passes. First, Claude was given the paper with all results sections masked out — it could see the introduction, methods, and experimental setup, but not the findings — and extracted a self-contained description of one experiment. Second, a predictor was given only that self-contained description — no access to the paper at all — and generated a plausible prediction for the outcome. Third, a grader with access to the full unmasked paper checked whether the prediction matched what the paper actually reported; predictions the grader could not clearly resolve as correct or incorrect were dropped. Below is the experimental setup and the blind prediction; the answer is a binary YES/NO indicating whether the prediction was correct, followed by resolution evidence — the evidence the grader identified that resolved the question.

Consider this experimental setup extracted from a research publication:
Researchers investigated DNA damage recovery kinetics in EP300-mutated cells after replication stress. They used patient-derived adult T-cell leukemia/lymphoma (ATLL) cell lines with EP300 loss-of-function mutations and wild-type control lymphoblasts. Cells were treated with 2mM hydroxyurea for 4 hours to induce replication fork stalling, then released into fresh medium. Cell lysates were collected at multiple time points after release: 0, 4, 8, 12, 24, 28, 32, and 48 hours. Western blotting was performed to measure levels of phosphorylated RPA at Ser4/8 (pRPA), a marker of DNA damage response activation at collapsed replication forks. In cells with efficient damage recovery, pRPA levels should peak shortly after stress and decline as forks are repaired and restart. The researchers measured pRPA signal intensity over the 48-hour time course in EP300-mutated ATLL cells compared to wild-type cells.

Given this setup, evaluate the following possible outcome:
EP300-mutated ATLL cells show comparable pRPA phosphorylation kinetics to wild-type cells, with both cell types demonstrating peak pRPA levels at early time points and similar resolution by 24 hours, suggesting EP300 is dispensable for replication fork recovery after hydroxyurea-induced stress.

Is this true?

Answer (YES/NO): NO